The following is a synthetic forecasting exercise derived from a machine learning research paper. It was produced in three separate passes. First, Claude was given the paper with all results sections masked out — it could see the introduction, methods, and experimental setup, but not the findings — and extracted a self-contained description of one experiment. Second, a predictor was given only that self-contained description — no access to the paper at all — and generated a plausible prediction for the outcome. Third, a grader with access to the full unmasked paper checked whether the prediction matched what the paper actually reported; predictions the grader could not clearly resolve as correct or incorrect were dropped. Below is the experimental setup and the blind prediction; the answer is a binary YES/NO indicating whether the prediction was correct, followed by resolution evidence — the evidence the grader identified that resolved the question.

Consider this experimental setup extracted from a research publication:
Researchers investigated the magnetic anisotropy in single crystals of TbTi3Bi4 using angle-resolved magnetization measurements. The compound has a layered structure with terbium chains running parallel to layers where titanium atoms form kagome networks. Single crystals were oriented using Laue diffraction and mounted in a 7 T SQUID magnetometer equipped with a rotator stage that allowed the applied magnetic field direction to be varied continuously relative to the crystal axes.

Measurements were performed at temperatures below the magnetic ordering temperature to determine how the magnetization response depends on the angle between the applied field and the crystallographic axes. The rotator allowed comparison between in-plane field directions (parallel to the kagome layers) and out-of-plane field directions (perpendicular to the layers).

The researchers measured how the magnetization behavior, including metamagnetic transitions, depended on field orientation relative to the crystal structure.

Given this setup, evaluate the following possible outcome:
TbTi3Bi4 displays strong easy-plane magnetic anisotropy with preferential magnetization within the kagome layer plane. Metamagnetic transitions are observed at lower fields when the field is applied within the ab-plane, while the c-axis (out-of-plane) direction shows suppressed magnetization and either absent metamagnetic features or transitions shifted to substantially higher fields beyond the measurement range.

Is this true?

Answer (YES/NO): YES